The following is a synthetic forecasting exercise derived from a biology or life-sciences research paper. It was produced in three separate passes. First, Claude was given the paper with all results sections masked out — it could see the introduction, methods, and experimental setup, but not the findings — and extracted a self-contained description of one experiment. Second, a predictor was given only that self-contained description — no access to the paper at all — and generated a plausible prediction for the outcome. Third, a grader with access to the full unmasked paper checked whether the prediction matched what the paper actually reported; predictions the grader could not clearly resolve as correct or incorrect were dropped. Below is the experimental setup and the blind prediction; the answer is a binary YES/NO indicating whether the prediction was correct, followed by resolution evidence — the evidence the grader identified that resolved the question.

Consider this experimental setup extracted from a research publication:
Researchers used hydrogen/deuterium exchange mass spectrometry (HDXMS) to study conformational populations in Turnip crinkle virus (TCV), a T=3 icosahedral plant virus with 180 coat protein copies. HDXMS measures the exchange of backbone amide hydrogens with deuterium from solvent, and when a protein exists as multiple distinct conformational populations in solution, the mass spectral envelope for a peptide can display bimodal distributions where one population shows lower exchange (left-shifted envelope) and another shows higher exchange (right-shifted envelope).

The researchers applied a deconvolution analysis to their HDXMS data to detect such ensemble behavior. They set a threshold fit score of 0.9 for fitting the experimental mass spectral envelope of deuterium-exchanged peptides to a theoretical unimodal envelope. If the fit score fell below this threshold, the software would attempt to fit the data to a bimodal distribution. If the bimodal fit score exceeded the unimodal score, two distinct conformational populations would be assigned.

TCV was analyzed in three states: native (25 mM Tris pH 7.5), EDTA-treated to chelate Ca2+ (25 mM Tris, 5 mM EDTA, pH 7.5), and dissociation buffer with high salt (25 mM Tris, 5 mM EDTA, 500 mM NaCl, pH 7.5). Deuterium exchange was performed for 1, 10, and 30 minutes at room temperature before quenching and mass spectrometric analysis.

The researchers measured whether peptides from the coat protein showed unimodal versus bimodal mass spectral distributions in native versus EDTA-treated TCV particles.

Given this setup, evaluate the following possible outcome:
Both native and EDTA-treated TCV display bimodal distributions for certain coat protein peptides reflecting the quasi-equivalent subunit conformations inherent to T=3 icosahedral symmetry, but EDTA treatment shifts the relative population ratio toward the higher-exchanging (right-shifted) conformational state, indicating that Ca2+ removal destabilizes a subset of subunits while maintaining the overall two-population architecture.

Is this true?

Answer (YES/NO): NO